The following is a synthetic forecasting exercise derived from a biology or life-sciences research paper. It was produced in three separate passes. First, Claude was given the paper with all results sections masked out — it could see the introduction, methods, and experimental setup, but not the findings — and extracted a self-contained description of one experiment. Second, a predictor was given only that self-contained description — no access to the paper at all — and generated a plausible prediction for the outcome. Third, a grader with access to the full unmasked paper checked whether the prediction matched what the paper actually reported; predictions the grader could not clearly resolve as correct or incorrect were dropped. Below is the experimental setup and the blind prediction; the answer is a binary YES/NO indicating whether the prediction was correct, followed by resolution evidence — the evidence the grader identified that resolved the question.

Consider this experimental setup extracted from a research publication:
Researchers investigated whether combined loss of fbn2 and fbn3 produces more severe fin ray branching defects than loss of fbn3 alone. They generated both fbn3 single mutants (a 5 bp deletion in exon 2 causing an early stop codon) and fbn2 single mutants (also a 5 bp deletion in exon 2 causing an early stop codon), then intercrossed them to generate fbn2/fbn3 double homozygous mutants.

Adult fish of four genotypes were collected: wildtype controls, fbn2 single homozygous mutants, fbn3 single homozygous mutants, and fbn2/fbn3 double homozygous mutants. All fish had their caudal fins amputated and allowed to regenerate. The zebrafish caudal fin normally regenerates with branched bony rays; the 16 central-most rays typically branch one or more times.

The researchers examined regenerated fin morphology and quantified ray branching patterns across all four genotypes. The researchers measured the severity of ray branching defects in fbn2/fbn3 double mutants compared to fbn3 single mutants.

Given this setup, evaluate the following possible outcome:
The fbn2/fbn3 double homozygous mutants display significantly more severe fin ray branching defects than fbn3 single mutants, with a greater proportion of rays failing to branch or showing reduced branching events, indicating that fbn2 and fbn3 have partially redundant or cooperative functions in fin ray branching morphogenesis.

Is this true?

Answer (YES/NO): YES